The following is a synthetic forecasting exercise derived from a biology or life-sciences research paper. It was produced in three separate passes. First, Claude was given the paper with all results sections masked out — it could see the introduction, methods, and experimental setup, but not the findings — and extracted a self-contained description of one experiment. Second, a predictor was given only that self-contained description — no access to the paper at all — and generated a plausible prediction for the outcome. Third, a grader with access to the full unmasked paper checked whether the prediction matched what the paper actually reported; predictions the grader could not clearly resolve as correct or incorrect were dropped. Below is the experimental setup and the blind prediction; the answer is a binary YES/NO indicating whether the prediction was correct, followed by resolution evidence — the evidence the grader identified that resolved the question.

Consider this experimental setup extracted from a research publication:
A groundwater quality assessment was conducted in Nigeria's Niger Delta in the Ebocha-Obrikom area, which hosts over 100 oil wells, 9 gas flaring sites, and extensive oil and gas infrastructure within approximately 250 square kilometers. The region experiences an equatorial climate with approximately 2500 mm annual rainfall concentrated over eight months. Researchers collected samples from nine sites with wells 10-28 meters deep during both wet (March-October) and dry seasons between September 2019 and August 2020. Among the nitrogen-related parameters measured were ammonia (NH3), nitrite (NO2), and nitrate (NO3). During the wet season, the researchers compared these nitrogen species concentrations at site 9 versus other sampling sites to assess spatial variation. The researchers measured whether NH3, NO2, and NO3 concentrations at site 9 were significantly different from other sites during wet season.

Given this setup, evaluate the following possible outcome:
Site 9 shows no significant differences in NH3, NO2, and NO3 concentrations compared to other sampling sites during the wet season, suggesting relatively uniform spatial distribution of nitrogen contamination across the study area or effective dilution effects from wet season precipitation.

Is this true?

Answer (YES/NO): YES